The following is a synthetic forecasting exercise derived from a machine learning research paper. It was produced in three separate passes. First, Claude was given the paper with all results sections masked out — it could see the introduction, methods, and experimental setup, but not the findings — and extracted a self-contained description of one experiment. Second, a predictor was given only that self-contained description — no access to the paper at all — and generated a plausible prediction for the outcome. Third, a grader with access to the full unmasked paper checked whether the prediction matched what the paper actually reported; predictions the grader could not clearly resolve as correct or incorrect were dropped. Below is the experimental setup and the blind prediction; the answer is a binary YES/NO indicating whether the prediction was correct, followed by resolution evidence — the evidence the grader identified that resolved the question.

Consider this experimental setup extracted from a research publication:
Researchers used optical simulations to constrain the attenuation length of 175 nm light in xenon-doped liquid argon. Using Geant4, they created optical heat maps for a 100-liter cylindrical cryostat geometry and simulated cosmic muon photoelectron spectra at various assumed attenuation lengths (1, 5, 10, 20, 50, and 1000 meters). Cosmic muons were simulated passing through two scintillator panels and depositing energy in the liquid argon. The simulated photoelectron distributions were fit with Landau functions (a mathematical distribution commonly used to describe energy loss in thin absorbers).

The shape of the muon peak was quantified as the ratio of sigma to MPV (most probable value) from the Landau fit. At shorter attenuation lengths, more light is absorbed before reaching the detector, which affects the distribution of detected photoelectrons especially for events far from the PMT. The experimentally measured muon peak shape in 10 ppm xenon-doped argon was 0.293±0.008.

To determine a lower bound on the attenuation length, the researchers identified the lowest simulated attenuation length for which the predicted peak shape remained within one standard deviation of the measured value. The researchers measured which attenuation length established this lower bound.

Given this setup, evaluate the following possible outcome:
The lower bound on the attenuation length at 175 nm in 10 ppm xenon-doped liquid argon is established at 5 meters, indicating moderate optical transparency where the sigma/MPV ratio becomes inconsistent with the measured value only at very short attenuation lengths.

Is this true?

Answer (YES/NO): YES